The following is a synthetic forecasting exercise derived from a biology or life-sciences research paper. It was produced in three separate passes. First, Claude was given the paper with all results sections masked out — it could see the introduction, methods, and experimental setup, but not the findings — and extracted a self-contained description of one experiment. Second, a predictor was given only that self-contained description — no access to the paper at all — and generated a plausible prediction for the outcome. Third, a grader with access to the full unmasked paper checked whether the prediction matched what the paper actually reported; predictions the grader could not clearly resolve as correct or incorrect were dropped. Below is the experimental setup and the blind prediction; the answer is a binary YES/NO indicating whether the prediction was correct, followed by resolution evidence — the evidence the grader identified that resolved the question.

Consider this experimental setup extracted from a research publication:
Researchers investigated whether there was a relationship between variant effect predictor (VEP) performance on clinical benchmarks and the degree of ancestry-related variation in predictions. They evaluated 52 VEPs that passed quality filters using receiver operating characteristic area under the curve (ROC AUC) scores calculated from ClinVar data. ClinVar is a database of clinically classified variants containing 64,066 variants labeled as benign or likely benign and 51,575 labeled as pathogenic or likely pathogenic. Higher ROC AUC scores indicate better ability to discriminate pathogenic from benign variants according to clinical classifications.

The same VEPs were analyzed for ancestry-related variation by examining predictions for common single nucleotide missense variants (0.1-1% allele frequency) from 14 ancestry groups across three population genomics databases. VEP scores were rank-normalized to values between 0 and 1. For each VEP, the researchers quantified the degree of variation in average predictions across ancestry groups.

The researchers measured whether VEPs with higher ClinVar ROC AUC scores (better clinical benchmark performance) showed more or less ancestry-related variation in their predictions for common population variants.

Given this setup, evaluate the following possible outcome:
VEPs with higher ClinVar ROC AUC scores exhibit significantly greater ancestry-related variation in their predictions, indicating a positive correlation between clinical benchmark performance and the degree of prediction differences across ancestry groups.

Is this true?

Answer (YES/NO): NO